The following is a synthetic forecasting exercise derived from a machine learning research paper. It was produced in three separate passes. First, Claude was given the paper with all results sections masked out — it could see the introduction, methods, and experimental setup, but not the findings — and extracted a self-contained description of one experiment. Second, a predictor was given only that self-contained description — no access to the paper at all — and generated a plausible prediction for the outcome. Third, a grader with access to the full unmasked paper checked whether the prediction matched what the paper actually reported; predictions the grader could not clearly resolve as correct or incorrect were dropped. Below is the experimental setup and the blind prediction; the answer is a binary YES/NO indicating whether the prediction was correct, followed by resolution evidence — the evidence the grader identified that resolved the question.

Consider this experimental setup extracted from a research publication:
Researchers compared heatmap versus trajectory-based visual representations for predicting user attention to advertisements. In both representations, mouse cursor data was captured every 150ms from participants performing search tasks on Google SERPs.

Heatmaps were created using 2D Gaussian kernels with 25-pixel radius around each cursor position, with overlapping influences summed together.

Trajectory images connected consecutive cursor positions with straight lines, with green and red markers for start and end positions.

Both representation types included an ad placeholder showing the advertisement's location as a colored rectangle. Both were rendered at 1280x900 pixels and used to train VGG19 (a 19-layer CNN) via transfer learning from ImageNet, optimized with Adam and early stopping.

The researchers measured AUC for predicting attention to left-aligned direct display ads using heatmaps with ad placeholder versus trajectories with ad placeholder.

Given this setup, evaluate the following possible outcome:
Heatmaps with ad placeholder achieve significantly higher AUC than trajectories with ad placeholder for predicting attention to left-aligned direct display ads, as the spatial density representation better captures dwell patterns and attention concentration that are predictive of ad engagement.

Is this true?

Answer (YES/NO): NO